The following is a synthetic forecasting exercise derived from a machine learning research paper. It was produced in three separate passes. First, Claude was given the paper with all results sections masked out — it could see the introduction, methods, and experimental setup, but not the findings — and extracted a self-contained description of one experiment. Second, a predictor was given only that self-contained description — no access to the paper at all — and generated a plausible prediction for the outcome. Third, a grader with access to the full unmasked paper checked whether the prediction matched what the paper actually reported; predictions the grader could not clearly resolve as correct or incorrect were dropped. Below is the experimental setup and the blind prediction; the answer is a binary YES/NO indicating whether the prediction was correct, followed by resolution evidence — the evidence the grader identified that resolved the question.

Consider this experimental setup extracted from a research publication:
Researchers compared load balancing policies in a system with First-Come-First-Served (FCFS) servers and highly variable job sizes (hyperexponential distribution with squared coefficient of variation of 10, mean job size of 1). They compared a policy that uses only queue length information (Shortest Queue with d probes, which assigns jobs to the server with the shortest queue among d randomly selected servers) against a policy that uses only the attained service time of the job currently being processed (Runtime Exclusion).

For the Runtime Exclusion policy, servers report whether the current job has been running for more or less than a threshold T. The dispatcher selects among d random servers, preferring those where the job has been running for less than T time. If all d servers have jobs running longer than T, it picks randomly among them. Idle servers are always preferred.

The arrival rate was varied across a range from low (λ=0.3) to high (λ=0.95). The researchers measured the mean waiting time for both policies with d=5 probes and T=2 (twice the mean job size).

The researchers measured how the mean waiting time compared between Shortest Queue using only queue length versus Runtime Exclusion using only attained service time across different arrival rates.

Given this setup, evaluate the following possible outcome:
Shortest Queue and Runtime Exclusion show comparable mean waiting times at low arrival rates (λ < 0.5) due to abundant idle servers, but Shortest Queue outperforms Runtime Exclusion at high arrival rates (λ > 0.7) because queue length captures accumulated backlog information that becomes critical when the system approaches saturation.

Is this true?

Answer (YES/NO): NO